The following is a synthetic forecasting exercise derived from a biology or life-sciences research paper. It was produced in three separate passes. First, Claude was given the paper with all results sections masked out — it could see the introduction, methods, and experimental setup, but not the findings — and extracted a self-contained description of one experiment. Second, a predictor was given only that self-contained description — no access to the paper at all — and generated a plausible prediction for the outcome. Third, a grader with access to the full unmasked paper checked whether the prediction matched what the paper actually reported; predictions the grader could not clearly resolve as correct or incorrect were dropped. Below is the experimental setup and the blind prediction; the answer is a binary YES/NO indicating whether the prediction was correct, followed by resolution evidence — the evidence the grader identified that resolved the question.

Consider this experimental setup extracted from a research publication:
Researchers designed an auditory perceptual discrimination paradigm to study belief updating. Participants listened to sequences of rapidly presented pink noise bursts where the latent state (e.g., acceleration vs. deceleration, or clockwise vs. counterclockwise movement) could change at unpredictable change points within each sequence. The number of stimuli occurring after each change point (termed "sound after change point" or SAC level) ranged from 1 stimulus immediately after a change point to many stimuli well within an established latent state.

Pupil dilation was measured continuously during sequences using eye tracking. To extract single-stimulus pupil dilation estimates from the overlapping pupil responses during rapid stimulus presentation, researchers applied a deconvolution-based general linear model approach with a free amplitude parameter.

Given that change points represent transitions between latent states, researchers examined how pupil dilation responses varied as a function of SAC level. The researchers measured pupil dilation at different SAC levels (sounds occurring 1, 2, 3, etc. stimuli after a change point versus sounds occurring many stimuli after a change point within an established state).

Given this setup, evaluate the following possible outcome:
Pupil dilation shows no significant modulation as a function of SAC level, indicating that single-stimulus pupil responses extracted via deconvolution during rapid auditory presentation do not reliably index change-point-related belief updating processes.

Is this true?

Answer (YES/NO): NO